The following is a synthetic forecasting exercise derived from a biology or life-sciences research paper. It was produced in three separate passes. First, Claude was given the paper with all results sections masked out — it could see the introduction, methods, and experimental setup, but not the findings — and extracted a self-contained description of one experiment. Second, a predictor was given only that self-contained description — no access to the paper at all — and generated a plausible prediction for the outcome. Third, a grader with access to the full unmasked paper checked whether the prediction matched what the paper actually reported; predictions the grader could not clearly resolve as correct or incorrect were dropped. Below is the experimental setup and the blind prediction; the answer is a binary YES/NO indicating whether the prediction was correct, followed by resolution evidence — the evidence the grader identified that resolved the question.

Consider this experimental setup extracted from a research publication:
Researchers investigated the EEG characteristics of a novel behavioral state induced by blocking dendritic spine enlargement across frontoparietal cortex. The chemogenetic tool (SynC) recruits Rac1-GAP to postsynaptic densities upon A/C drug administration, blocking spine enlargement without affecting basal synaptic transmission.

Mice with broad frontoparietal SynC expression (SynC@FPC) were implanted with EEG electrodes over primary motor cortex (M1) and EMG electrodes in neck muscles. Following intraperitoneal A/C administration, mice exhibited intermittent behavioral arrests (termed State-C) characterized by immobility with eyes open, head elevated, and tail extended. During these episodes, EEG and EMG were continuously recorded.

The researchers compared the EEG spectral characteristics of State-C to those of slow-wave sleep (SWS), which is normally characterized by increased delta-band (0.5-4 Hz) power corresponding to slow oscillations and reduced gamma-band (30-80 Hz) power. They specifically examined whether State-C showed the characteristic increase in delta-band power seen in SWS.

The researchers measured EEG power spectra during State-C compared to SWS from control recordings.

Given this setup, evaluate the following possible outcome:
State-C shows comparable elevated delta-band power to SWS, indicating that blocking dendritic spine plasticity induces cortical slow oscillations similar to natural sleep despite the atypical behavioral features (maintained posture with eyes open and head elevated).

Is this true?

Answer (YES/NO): NO